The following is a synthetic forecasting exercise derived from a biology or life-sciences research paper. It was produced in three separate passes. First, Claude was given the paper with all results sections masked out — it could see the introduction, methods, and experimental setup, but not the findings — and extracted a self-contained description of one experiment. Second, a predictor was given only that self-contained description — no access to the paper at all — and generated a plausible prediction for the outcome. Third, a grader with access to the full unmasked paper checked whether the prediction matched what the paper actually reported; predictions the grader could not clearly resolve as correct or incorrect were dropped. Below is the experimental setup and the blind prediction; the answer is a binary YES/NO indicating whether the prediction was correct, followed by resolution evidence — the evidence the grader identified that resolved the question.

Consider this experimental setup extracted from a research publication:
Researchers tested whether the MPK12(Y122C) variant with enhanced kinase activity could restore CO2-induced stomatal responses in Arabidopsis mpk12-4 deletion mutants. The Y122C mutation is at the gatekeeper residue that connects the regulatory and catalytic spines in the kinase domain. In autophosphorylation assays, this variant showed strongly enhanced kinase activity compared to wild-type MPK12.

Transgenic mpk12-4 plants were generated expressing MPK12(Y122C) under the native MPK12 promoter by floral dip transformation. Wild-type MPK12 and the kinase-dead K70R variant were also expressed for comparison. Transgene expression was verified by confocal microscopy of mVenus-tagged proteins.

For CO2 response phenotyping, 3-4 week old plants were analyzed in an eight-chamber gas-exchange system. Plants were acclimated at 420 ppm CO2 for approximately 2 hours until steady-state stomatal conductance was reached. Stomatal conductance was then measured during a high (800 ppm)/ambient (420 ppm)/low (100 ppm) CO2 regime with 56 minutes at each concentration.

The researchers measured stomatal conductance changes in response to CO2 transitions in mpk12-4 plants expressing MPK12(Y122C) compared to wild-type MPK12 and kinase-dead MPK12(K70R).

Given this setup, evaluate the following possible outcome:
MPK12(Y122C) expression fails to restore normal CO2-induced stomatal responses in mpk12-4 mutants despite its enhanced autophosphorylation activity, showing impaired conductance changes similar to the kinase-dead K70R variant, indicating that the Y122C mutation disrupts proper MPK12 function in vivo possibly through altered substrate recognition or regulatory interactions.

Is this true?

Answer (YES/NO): NO